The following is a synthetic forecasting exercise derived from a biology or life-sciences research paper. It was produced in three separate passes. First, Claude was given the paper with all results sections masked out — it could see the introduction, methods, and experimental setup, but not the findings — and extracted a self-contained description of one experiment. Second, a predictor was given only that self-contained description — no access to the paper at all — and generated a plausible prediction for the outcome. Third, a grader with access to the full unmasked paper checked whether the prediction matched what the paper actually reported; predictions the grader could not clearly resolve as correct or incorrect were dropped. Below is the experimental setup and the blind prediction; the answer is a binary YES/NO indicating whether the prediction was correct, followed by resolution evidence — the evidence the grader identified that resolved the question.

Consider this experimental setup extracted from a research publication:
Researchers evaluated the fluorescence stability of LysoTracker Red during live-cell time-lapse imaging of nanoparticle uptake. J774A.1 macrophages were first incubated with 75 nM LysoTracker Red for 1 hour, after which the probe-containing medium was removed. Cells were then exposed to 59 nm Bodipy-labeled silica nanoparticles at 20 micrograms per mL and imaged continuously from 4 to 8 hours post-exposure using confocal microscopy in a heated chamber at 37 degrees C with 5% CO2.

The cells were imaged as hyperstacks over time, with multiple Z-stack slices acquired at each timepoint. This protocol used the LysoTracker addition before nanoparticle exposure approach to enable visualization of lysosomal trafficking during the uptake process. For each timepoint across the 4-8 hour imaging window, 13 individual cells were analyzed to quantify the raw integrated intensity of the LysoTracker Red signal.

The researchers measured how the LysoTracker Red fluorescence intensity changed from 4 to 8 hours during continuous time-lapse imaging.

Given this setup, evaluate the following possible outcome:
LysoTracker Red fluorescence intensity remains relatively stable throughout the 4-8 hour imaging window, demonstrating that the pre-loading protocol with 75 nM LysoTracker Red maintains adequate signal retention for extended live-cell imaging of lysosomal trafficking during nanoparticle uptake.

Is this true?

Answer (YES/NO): YES